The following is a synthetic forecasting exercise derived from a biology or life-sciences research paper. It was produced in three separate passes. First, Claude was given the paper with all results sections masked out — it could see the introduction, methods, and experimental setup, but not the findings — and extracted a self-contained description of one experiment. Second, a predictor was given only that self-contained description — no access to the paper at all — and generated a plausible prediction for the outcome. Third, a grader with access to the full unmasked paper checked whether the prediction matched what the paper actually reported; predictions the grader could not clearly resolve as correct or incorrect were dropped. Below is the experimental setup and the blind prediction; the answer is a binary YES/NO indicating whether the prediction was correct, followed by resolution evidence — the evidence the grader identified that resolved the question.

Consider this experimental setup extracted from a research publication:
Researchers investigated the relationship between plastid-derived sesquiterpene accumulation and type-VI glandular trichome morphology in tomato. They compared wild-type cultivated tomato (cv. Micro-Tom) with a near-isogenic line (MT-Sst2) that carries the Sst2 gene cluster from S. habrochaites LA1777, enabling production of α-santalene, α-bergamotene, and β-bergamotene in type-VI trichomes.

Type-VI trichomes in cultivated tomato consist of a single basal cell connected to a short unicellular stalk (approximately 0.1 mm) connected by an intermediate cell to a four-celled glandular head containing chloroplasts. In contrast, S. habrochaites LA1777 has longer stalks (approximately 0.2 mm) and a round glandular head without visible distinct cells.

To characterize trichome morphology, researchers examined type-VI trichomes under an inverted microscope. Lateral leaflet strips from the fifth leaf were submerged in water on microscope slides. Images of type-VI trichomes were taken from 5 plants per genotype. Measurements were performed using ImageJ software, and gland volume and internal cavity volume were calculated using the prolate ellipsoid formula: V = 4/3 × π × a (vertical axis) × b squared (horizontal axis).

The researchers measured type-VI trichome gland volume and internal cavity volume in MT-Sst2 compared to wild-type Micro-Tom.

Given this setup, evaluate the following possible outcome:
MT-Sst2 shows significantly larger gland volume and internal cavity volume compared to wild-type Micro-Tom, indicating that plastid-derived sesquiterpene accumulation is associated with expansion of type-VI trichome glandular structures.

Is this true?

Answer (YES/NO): NO